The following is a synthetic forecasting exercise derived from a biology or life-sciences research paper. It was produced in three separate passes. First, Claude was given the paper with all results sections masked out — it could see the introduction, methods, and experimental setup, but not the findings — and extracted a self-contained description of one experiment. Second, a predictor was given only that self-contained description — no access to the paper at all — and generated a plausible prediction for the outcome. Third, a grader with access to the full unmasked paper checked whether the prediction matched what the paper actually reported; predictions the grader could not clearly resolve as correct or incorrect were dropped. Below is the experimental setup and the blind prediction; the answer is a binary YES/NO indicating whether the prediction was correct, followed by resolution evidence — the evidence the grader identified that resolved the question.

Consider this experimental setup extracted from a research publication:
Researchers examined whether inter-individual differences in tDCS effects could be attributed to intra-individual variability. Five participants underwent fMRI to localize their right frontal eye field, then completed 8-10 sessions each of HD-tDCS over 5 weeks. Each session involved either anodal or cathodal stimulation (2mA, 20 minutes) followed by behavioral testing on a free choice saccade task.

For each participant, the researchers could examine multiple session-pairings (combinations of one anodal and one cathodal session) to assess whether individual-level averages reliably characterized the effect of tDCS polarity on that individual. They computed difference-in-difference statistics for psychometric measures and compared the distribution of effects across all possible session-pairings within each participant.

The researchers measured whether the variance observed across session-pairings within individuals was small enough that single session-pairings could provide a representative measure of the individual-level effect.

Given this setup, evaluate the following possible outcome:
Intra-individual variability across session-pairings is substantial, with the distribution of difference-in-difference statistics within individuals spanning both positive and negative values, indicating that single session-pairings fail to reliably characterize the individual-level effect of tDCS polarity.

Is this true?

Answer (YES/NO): YES